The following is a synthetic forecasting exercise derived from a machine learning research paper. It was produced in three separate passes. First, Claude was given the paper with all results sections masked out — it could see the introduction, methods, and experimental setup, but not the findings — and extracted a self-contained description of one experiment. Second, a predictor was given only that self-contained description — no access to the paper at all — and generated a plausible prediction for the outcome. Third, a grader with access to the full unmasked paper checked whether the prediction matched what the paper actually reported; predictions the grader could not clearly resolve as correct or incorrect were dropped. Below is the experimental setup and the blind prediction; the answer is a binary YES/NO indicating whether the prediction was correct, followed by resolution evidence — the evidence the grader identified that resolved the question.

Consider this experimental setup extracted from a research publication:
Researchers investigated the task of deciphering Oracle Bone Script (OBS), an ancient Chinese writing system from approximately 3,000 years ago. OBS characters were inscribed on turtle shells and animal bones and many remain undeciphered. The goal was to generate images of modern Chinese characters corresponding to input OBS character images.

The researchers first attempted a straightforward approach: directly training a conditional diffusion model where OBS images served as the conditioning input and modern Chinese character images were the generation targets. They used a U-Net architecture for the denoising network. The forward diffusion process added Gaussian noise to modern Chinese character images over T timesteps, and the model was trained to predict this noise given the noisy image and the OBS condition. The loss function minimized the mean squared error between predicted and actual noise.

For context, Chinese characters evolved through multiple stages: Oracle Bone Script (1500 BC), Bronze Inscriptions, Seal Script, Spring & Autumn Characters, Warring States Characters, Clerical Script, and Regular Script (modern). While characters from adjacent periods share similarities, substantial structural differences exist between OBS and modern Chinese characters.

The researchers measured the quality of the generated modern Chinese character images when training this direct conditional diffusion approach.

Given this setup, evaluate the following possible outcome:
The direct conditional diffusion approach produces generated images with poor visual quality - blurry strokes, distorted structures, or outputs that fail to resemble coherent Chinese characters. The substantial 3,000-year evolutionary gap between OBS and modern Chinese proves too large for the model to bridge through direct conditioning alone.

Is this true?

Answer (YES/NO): YES